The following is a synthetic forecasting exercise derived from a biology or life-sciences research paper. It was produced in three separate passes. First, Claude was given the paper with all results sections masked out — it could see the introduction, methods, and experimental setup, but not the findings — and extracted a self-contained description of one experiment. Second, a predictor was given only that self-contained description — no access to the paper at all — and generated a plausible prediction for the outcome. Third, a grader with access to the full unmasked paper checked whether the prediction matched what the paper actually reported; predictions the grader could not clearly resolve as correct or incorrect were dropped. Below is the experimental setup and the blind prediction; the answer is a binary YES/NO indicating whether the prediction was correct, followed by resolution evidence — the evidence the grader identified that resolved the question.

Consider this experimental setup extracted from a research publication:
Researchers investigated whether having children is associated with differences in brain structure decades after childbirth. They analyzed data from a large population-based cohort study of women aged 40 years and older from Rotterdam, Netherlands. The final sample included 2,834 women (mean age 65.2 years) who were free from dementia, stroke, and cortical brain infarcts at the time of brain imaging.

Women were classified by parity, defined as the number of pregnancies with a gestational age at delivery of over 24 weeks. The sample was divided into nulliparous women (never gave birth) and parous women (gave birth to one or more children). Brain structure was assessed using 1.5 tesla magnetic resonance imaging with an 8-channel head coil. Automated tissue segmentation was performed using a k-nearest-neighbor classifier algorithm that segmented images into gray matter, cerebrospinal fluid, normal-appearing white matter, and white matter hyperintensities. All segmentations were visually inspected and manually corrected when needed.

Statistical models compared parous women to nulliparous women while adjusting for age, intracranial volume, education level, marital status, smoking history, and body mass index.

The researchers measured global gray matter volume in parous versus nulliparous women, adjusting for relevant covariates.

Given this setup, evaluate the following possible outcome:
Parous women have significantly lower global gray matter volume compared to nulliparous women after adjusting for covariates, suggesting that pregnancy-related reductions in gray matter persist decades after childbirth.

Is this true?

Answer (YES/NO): NO